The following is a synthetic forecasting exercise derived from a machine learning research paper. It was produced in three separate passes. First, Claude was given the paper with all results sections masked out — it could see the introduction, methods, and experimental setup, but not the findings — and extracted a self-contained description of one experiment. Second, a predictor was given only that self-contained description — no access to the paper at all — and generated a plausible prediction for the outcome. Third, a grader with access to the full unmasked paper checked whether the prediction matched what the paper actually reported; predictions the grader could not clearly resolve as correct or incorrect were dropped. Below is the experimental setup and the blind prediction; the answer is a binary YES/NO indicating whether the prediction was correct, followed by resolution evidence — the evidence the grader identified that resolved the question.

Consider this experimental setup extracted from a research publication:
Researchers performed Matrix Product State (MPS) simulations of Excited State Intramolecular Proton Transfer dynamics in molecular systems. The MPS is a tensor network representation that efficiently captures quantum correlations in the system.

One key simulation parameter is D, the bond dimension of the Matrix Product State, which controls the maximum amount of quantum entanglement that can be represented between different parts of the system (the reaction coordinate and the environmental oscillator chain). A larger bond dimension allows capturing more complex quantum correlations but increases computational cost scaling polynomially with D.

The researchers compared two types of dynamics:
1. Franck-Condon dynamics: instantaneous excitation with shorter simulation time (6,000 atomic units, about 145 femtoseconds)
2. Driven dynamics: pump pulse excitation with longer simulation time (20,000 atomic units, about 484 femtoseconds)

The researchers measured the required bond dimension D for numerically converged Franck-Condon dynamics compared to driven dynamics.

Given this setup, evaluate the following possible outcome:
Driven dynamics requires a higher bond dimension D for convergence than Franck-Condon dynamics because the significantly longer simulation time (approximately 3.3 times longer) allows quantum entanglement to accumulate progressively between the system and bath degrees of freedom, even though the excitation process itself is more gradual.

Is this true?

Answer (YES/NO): YES